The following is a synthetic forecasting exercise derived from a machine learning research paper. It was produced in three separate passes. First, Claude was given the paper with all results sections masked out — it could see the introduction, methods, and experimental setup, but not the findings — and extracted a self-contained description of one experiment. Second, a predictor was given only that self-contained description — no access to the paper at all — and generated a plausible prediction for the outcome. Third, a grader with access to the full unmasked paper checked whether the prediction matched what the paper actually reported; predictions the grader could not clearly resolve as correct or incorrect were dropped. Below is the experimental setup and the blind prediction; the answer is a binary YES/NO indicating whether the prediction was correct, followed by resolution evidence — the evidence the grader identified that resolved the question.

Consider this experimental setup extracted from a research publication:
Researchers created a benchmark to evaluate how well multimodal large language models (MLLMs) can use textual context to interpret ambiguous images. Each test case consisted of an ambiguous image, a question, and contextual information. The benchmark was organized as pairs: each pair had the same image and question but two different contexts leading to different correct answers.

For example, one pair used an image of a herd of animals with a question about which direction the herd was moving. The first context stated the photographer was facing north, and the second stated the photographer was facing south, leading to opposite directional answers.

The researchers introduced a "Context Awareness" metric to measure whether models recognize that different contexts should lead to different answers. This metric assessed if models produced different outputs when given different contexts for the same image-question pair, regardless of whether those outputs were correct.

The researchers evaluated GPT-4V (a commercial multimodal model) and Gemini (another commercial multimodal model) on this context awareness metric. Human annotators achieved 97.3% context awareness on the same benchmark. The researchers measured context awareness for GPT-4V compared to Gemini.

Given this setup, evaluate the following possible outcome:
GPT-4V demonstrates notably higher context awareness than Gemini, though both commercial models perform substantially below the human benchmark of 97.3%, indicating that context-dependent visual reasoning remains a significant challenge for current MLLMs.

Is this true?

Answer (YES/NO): YES